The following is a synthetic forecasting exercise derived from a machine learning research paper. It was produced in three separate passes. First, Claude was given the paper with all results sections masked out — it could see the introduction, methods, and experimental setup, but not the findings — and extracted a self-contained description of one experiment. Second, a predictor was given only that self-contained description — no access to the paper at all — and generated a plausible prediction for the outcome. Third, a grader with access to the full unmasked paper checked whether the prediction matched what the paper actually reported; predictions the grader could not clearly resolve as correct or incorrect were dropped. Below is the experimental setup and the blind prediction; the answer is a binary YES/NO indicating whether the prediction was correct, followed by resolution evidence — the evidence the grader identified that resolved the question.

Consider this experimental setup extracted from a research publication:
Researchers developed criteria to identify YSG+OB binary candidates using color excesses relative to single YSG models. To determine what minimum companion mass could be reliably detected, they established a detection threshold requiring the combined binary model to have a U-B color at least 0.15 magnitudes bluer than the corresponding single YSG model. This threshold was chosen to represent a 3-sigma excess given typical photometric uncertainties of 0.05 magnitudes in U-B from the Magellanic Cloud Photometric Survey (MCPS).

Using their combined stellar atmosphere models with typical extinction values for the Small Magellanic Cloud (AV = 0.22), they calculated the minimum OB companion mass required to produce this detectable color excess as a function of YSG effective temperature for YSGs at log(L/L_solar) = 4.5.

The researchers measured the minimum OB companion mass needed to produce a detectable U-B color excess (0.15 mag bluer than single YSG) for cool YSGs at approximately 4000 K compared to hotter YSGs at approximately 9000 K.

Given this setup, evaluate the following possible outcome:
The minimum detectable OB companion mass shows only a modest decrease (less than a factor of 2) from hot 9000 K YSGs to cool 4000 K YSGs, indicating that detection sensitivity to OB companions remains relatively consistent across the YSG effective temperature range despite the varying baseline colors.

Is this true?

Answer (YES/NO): NO